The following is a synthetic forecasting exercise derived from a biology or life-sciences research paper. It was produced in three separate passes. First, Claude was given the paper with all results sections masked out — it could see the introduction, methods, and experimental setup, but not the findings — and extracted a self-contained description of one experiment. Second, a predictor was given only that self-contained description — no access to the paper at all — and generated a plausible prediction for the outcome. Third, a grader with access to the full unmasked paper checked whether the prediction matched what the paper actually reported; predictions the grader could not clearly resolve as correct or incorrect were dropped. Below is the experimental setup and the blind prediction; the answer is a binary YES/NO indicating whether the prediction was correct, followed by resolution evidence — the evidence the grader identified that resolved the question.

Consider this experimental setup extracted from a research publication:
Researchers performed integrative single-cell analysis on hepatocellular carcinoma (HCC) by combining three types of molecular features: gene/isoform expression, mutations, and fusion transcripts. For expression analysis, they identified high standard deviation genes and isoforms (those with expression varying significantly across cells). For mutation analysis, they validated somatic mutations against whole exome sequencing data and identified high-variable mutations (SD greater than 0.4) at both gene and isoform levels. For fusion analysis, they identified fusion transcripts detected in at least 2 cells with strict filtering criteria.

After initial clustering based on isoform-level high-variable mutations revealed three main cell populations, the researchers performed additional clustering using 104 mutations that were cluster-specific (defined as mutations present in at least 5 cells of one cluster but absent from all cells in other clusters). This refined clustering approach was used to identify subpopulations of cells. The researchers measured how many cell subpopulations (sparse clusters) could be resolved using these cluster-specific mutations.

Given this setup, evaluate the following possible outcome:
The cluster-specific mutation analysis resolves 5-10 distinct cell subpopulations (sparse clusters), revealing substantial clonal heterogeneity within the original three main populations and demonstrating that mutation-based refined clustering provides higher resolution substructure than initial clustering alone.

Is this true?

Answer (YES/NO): YES